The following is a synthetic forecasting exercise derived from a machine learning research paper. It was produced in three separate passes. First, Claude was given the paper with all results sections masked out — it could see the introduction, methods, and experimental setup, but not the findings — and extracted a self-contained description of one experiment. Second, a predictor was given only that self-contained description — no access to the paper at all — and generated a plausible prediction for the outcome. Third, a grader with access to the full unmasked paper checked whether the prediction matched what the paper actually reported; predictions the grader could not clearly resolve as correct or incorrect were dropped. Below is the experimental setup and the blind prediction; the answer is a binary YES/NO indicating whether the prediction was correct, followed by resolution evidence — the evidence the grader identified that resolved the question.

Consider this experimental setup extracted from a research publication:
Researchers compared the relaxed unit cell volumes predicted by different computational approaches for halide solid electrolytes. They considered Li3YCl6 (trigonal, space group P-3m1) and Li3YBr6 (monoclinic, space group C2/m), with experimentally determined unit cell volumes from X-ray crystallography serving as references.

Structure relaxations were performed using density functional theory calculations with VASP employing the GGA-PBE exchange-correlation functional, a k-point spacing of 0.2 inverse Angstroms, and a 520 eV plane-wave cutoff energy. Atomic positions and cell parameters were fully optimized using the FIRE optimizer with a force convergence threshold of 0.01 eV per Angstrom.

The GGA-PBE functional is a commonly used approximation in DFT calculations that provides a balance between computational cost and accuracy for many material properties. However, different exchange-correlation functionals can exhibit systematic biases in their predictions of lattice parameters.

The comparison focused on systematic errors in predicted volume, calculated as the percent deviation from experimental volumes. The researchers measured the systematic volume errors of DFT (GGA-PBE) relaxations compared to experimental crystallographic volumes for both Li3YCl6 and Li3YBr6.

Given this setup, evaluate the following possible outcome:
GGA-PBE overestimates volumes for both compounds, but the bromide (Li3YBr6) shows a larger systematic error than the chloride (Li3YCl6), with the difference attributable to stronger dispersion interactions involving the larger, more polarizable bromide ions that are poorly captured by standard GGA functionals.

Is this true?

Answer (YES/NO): NO